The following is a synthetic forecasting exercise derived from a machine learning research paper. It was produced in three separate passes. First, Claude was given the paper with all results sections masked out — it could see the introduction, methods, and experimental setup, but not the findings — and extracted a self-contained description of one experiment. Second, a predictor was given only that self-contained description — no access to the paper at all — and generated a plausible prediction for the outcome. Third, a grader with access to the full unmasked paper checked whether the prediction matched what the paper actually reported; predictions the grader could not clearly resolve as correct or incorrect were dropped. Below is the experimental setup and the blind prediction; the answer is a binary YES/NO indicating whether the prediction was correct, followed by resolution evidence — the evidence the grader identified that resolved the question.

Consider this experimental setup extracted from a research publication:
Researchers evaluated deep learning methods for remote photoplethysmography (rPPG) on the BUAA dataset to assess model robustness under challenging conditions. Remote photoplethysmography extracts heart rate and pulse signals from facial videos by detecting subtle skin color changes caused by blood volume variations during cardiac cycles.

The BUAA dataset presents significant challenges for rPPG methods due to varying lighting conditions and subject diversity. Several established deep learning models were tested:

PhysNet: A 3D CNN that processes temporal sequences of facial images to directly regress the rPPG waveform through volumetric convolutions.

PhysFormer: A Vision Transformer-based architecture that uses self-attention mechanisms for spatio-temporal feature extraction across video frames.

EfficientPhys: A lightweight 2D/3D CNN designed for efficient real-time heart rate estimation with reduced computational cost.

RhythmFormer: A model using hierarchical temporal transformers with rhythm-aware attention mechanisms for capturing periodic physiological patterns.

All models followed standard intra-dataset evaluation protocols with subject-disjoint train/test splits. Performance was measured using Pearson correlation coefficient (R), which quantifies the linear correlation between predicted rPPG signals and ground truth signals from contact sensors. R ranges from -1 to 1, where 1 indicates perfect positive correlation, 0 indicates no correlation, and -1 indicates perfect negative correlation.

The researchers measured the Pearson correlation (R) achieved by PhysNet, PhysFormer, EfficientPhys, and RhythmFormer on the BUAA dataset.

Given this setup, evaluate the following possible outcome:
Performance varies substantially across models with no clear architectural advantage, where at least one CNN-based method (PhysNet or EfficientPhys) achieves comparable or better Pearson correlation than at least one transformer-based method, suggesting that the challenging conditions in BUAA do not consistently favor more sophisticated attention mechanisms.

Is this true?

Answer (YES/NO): YES